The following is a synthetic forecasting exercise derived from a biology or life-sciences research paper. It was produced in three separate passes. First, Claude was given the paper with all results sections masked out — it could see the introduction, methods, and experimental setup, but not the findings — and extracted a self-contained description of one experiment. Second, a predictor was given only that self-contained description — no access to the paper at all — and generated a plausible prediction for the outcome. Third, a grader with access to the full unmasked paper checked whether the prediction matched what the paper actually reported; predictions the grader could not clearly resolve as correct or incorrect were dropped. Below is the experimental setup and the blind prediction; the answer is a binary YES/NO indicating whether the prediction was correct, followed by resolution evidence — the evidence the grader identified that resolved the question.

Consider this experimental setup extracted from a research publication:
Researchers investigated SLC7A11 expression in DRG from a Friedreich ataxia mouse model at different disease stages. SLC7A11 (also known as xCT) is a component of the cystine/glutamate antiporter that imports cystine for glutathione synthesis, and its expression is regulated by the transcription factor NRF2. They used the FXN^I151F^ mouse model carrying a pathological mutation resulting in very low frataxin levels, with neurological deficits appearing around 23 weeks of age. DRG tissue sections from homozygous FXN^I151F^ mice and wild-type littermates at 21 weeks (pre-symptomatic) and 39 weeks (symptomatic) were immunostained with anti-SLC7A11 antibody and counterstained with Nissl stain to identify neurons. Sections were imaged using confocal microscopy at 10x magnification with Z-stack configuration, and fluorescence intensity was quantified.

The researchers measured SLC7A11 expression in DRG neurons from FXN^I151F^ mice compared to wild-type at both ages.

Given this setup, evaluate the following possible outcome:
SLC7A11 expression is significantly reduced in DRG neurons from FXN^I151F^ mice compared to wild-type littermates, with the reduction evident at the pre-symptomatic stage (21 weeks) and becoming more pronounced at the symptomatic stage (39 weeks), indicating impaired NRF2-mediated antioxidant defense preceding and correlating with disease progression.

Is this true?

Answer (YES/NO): NO